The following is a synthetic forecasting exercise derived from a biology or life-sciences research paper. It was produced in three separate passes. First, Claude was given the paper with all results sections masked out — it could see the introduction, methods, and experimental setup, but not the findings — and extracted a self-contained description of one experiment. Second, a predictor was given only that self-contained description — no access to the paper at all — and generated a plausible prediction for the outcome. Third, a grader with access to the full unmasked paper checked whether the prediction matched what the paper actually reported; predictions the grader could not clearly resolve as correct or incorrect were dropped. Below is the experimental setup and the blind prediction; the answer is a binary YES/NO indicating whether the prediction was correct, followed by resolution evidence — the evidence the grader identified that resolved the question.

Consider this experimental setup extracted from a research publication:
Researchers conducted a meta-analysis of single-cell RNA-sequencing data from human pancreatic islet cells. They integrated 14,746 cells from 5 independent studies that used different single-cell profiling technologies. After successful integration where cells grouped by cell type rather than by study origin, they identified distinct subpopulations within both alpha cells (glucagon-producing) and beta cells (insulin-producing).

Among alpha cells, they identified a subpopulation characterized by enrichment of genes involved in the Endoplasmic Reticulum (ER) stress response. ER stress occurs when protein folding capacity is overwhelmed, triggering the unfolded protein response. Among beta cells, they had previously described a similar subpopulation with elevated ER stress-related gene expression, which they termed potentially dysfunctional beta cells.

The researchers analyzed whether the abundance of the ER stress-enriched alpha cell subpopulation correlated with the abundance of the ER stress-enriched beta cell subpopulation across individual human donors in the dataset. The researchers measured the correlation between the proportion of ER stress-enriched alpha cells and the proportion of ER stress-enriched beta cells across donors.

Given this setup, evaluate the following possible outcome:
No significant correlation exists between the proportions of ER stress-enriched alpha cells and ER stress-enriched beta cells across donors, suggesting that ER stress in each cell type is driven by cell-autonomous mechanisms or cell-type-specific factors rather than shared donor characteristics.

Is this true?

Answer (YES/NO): NO